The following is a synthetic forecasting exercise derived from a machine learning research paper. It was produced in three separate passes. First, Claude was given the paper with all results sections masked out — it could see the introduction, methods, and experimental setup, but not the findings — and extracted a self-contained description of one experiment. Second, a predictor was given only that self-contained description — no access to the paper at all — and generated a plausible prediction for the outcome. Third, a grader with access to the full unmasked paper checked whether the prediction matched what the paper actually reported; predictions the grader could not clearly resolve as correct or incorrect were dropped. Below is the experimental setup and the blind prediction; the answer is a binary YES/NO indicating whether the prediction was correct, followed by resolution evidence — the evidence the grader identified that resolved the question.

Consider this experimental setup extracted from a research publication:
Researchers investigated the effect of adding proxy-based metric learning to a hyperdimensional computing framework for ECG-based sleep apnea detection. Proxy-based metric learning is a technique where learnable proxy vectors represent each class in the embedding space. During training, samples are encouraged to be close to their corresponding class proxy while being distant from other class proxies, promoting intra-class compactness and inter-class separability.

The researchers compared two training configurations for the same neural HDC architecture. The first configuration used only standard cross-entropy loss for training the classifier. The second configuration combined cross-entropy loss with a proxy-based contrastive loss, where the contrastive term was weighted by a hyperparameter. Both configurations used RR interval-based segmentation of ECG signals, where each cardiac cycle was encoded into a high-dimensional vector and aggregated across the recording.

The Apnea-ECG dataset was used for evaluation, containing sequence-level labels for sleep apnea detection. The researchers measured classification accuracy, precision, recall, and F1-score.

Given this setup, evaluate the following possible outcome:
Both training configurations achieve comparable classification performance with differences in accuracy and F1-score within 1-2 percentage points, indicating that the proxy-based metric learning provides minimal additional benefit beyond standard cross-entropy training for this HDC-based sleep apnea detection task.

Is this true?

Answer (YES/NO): NO